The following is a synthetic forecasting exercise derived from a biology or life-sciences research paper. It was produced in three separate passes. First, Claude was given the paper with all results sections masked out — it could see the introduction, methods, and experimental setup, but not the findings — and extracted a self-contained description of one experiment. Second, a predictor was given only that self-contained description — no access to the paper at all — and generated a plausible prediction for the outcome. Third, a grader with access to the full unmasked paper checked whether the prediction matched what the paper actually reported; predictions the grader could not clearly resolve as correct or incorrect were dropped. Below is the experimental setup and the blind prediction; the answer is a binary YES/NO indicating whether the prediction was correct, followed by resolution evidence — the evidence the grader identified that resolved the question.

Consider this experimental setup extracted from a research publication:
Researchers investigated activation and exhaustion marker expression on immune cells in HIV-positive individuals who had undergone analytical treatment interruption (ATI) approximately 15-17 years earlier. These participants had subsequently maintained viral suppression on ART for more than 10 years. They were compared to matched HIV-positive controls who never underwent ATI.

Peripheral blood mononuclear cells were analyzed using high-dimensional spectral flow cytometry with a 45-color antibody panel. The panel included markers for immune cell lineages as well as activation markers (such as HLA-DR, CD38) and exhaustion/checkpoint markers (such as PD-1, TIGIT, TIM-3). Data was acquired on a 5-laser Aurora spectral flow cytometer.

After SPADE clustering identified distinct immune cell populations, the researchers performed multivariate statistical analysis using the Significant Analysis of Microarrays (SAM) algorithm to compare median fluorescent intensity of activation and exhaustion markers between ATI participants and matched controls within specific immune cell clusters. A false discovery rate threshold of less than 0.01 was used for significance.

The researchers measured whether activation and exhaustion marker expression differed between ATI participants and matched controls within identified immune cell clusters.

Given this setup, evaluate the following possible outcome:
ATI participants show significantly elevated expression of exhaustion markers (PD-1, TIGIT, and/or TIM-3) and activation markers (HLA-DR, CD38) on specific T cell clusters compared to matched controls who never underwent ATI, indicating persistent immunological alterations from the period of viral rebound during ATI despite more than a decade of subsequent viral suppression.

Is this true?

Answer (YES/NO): NO